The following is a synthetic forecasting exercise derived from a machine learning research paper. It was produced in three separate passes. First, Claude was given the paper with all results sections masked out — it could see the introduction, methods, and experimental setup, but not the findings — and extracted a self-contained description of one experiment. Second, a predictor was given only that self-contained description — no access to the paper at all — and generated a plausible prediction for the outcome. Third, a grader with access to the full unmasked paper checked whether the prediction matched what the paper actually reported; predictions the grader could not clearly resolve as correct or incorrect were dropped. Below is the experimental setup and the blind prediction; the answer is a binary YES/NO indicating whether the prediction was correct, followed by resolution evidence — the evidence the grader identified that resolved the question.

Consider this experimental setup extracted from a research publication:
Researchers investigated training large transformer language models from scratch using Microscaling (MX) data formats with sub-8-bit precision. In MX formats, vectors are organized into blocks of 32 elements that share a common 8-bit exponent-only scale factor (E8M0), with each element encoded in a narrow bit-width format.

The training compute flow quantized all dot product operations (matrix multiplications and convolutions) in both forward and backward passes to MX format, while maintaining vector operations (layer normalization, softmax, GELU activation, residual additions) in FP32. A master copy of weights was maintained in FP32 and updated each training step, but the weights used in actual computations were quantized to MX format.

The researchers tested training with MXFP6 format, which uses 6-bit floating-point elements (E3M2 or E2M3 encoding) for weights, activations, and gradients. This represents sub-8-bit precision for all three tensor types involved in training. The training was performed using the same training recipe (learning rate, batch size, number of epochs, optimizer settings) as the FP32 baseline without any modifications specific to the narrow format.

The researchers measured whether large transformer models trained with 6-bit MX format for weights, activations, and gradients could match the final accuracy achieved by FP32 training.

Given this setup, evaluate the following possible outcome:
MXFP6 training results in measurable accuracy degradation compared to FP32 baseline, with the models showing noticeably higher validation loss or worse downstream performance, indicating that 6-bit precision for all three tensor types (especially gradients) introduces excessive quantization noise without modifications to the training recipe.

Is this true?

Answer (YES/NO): NO